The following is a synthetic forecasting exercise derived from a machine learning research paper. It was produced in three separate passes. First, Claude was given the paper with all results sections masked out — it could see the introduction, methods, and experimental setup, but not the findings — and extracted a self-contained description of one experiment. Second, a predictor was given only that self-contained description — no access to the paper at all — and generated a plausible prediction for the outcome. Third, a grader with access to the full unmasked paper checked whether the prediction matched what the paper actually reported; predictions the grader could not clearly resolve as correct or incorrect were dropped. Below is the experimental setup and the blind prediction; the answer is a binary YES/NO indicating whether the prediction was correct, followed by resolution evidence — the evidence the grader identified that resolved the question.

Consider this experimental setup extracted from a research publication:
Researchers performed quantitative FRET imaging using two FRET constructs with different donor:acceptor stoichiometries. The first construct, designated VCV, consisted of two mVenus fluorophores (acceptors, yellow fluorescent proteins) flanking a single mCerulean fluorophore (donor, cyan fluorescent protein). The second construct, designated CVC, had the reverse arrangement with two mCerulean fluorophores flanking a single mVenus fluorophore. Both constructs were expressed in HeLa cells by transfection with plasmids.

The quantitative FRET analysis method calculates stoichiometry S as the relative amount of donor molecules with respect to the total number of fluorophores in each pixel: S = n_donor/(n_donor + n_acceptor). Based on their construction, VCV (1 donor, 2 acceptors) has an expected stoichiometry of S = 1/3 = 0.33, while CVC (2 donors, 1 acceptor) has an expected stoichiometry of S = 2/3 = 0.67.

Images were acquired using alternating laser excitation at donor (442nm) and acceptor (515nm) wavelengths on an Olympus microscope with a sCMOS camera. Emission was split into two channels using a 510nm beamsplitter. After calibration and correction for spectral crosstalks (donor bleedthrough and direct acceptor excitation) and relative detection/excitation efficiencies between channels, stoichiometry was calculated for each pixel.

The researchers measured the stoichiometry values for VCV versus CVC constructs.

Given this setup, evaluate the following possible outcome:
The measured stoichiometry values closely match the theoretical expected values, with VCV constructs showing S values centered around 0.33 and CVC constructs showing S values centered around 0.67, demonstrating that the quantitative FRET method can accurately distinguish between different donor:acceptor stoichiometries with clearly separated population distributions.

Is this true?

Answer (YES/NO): NO